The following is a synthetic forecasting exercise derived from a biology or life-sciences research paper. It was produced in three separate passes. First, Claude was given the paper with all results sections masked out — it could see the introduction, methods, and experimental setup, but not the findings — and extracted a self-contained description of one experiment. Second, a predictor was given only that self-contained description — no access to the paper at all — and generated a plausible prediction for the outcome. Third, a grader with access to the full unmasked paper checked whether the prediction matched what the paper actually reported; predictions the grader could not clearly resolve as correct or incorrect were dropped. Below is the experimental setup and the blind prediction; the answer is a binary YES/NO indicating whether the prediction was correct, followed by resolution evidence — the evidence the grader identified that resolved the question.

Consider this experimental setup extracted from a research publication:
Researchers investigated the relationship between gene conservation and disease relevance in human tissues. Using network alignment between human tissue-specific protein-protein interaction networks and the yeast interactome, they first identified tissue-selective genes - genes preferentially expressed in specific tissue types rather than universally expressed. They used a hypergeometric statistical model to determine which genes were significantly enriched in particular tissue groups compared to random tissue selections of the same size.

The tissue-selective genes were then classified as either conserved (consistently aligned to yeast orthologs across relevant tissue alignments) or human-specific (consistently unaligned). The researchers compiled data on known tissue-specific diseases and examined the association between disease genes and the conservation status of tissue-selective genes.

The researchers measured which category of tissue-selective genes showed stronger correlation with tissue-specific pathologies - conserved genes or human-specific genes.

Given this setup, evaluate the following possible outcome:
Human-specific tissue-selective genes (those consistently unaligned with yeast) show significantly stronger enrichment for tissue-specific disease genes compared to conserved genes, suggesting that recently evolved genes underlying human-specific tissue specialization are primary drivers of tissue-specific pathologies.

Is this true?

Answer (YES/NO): YES